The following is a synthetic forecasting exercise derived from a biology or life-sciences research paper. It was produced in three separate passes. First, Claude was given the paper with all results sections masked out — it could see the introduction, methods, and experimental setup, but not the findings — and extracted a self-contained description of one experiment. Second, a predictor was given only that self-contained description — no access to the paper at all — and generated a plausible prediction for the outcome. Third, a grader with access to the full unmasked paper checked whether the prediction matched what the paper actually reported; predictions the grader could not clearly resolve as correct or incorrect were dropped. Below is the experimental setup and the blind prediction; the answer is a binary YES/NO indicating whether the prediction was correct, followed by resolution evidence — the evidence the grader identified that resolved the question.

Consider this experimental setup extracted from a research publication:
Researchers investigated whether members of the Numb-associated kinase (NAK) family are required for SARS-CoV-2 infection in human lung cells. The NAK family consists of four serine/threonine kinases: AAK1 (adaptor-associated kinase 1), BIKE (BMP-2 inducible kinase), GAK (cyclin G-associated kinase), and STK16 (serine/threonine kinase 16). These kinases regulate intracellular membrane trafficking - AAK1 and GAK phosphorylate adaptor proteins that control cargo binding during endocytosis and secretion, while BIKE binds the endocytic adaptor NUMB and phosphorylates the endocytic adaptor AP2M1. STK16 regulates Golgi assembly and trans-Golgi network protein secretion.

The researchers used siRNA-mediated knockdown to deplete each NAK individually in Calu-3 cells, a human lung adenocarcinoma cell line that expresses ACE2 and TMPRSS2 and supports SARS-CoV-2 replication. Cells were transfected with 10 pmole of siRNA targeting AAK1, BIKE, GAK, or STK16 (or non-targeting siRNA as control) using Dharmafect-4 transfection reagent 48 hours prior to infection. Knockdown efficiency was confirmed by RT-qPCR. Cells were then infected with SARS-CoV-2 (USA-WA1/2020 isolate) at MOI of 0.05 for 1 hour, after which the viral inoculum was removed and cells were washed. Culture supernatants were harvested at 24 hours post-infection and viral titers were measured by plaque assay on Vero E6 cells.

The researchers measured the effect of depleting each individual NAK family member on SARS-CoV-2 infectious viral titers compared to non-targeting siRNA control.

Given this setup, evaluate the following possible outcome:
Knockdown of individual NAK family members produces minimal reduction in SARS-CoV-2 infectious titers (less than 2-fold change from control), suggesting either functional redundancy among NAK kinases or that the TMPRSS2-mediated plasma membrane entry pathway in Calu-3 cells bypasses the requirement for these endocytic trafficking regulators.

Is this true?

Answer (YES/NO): NO